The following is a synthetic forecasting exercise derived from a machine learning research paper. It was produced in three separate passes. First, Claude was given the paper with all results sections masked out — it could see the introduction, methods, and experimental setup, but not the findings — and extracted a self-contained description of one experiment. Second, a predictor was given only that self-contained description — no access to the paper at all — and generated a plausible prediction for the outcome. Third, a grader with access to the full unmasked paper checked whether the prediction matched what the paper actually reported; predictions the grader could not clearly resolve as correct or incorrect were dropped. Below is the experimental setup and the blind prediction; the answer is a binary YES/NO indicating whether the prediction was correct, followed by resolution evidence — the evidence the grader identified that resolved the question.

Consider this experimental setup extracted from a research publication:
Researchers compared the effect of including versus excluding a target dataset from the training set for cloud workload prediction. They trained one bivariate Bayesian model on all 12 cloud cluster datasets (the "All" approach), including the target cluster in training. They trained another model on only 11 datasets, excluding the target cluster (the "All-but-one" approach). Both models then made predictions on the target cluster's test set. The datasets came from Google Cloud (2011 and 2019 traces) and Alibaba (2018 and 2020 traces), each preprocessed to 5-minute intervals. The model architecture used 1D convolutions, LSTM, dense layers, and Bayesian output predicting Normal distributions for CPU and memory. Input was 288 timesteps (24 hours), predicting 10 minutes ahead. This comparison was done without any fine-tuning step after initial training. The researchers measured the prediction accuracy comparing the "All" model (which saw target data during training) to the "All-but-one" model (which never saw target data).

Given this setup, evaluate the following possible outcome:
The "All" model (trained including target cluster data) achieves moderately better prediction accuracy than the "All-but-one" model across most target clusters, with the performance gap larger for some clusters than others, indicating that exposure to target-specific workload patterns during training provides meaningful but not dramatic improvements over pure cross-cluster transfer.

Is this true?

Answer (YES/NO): NO